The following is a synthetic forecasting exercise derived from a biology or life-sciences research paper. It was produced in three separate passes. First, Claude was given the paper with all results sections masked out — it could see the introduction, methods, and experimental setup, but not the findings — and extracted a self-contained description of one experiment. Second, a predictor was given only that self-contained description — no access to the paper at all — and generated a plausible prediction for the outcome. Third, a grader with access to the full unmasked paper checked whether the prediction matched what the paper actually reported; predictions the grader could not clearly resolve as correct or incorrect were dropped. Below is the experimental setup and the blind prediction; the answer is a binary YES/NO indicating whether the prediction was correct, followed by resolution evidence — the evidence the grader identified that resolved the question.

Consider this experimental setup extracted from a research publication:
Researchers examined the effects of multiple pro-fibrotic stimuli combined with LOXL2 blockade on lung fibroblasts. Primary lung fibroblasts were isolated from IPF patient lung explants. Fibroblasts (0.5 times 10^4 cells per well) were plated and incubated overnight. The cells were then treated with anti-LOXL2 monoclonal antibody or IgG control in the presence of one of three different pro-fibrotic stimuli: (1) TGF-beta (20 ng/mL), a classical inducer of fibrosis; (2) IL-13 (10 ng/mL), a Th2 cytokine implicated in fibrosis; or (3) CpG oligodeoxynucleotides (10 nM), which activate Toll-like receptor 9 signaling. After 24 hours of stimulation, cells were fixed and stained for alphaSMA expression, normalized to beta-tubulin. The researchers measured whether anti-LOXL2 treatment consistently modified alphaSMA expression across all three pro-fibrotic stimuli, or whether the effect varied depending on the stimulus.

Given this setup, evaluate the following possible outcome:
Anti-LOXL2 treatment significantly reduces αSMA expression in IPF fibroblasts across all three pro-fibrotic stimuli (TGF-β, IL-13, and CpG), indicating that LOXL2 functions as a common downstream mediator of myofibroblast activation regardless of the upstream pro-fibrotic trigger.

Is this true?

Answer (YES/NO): NO